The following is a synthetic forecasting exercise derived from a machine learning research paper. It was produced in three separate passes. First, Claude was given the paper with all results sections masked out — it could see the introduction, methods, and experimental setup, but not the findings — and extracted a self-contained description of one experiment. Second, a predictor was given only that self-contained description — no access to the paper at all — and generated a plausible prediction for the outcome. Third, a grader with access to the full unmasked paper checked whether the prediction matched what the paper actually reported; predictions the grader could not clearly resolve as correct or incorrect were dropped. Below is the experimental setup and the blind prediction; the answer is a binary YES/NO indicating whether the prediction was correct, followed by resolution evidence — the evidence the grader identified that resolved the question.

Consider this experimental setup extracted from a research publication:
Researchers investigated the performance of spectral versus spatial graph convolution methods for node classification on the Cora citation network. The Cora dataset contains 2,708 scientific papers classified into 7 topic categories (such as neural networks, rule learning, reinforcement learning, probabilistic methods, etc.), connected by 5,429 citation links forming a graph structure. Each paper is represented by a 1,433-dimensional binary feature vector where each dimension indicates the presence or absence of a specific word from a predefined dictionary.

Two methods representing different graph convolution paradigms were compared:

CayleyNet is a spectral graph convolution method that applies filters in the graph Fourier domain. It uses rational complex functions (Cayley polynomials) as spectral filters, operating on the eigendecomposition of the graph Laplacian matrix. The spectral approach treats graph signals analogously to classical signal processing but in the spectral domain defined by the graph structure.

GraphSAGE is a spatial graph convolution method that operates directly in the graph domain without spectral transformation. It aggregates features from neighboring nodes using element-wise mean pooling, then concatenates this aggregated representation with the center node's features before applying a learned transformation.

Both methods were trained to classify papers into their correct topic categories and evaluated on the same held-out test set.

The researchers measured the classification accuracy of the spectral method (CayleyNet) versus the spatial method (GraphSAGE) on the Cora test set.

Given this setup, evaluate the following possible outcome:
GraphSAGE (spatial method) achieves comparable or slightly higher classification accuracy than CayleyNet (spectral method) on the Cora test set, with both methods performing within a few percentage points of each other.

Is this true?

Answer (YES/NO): YES